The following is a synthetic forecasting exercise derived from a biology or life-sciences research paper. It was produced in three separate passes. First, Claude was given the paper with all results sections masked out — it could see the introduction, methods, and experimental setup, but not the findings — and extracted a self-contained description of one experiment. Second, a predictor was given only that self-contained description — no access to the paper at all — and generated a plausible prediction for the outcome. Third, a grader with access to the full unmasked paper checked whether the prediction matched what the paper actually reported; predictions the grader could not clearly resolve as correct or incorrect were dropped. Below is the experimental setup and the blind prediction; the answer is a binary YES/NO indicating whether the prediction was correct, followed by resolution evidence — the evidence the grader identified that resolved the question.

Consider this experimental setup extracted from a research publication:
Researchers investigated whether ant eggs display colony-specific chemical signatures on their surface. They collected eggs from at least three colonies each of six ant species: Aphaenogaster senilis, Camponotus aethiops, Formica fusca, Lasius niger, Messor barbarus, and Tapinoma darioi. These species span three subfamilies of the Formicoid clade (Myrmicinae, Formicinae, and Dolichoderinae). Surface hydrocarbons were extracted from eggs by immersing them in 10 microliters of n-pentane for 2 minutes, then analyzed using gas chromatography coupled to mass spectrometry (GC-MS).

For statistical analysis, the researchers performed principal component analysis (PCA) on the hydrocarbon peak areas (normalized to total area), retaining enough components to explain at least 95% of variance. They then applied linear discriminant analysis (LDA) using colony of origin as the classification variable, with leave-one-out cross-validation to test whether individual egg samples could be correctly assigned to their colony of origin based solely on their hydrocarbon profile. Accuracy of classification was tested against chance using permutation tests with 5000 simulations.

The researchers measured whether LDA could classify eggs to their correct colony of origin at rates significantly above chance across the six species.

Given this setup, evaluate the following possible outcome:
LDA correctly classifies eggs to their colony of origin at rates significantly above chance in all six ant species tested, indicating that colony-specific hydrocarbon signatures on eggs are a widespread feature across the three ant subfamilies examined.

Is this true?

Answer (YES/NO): YES